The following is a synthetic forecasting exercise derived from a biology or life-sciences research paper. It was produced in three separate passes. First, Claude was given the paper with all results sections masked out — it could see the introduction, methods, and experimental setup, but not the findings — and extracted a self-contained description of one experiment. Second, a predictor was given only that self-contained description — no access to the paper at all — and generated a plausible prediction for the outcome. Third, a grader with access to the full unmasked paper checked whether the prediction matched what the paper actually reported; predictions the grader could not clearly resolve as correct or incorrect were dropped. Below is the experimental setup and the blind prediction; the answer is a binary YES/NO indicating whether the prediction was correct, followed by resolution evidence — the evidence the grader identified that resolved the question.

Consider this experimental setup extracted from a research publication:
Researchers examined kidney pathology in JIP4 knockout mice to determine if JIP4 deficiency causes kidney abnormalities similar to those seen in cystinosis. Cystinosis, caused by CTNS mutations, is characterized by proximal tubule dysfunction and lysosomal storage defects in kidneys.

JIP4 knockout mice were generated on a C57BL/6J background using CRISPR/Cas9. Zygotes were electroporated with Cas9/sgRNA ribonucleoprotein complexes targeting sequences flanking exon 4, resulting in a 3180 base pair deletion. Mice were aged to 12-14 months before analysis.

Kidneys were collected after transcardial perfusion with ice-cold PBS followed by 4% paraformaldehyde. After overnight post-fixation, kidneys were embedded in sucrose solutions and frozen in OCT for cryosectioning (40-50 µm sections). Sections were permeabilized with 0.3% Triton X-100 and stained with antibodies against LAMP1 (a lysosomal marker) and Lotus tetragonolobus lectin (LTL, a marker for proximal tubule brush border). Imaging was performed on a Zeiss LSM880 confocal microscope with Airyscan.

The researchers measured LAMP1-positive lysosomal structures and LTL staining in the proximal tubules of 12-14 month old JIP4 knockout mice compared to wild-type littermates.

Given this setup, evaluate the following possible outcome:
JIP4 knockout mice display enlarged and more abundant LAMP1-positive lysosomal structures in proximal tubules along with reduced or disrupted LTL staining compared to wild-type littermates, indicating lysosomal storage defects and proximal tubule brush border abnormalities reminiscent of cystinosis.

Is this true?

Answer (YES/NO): NO